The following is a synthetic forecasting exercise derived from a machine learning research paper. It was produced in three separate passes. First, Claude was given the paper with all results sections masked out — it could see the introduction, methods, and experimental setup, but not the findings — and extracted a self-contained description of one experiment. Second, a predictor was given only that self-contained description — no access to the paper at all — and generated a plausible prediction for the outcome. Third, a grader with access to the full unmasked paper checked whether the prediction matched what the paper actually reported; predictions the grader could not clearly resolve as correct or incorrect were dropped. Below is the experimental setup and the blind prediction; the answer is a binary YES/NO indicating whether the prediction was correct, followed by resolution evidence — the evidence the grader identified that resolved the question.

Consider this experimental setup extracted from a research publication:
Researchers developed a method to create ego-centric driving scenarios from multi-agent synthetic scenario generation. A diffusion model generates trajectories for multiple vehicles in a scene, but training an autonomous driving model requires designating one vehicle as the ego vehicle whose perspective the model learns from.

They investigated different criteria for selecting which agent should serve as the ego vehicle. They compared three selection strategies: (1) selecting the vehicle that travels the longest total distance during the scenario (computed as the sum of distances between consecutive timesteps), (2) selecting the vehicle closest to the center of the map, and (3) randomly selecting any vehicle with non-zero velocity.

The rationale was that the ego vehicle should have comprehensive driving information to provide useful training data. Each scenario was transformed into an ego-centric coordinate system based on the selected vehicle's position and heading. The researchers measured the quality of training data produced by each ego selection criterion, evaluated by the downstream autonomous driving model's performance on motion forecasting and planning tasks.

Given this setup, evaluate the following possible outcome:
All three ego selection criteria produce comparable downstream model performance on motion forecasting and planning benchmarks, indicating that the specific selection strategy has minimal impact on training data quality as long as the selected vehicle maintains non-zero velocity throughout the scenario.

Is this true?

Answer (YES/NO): NO